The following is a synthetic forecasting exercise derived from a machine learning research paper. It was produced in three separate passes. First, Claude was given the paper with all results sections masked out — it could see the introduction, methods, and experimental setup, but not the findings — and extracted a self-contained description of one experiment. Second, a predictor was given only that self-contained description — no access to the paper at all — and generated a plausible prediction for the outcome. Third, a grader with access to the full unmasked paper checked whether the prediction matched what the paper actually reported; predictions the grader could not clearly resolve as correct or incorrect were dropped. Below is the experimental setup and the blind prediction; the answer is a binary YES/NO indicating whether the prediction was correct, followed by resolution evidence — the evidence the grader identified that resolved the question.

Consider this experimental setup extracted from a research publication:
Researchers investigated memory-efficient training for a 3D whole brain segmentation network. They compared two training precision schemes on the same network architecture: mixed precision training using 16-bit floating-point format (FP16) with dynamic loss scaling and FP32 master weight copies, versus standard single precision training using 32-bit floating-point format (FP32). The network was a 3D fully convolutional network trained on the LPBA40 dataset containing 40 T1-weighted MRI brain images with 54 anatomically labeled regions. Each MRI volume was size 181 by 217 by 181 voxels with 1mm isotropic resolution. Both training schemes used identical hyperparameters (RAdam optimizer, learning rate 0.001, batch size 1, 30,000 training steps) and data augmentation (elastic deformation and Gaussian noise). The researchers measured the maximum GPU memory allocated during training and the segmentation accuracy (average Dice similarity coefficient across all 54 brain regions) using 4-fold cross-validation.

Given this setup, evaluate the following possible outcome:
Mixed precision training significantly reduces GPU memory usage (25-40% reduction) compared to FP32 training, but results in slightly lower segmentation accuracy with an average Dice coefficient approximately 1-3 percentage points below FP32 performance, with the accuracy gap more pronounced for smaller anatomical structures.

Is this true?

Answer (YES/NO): NO